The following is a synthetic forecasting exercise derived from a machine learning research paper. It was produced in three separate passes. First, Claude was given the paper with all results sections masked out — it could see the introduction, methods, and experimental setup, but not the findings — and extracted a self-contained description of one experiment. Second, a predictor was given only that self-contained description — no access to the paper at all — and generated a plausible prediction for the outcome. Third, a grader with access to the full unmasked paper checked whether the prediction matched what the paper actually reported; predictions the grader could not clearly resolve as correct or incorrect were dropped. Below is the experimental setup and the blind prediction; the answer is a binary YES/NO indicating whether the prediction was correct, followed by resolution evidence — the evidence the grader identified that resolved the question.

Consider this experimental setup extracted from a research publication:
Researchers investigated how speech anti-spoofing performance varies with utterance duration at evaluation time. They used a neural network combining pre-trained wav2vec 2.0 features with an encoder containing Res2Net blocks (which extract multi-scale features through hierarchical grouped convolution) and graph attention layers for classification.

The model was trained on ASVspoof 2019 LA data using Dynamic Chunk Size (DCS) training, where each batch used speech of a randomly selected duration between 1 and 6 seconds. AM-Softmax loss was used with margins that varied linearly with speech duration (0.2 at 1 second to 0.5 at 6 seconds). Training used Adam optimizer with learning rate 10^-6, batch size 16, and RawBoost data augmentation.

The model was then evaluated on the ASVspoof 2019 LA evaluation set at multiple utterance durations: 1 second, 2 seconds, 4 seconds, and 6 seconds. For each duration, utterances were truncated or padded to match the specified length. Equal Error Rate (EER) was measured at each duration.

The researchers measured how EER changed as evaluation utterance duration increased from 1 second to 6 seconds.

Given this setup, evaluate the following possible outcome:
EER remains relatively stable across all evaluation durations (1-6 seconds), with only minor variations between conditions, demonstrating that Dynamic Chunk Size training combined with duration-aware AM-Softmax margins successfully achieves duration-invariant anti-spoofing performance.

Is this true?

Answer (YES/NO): NO